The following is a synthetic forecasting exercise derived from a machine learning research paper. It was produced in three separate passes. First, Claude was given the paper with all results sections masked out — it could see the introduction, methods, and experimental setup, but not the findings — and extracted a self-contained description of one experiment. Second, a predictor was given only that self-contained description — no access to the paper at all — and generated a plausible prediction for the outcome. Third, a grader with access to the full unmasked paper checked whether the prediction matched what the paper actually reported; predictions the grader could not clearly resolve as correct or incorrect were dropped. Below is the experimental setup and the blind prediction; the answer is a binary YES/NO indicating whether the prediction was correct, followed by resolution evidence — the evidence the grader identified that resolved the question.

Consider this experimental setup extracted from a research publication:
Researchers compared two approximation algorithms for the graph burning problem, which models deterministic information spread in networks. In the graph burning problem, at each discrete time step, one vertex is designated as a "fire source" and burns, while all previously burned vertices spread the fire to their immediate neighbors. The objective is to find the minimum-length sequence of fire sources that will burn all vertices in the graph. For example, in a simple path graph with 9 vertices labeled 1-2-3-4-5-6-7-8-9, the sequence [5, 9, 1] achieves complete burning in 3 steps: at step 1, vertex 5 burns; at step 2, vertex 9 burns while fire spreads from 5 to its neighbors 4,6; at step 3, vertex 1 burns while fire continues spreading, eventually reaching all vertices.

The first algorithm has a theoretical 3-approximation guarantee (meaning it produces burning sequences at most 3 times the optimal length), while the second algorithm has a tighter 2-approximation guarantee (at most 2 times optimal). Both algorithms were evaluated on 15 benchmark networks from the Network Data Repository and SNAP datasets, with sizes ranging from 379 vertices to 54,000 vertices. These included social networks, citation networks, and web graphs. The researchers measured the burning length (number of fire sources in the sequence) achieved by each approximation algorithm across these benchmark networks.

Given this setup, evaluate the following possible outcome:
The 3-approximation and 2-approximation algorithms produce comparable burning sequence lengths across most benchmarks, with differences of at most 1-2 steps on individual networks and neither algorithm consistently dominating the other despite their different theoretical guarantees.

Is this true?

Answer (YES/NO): NO